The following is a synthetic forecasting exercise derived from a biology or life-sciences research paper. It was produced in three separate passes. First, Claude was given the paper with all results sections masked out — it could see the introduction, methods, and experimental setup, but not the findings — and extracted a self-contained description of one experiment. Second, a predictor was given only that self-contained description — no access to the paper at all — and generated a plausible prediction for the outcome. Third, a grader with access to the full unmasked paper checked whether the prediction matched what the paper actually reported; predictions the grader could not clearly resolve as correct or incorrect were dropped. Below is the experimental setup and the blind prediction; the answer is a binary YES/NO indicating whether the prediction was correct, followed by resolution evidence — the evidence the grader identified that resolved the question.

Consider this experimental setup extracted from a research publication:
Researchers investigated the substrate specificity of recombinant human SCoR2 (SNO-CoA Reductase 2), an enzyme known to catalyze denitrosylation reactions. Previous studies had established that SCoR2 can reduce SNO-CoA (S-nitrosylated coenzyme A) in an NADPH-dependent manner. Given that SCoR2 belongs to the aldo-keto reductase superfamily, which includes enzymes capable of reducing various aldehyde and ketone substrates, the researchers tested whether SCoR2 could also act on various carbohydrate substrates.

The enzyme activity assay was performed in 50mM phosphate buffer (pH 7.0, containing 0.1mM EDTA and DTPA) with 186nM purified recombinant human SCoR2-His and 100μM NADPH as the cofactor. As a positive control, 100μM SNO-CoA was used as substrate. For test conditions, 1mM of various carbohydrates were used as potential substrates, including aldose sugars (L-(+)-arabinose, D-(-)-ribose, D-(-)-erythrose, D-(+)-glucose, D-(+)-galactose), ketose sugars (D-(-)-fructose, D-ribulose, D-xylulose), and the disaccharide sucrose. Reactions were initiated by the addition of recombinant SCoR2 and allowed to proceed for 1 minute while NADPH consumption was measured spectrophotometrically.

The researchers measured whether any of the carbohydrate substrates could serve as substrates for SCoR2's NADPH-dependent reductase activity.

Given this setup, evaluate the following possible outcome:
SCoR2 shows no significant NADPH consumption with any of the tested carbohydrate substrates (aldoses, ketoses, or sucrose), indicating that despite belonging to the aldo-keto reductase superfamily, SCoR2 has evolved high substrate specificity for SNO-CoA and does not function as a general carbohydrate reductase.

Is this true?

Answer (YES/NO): YES